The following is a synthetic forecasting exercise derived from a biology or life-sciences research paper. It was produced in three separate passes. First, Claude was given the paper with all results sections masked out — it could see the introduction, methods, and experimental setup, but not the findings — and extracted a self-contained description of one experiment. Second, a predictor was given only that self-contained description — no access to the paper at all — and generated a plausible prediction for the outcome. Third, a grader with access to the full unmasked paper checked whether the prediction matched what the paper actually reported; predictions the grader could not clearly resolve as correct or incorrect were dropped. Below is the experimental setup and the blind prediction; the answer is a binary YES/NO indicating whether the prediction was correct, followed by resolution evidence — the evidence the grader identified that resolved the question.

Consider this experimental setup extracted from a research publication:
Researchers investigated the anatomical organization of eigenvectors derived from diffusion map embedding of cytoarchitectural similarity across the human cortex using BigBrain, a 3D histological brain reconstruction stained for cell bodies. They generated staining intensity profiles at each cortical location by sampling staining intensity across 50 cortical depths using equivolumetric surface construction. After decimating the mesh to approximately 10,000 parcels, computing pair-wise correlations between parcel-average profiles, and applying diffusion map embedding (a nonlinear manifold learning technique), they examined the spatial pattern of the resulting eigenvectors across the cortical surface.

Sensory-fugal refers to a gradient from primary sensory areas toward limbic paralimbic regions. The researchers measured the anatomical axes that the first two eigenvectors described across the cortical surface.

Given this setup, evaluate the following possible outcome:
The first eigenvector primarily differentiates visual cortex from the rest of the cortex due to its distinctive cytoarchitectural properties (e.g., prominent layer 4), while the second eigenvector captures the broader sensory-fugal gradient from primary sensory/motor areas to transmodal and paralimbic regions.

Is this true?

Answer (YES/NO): NO